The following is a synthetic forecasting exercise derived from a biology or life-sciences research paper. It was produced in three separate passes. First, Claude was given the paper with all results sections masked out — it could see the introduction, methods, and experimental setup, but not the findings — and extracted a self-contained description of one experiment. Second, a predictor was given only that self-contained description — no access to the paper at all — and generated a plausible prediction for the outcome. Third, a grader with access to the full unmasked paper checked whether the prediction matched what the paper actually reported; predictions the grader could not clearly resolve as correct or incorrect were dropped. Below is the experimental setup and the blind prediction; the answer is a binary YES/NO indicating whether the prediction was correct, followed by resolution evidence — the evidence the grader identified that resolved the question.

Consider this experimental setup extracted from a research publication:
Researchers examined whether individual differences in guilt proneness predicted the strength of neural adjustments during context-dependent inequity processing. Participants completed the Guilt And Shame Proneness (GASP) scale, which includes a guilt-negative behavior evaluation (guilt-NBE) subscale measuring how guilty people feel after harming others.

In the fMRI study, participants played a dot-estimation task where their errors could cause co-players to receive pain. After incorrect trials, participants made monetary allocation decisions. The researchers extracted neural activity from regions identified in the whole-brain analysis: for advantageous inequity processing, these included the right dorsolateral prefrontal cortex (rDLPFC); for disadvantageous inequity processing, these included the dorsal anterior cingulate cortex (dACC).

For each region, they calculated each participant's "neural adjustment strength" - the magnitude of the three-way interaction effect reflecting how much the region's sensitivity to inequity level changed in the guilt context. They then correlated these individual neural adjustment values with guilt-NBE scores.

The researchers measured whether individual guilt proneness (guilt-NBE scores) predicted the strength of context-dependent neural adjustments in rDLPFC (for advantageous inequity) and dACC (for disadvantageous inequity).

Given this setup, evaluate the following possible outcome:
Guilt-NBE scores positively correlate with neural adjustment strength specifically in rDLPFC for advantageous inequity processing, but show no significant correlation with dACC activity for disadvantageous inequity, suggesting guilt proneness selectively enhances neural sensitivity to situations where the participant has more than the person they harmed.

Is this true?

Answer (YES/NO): NO